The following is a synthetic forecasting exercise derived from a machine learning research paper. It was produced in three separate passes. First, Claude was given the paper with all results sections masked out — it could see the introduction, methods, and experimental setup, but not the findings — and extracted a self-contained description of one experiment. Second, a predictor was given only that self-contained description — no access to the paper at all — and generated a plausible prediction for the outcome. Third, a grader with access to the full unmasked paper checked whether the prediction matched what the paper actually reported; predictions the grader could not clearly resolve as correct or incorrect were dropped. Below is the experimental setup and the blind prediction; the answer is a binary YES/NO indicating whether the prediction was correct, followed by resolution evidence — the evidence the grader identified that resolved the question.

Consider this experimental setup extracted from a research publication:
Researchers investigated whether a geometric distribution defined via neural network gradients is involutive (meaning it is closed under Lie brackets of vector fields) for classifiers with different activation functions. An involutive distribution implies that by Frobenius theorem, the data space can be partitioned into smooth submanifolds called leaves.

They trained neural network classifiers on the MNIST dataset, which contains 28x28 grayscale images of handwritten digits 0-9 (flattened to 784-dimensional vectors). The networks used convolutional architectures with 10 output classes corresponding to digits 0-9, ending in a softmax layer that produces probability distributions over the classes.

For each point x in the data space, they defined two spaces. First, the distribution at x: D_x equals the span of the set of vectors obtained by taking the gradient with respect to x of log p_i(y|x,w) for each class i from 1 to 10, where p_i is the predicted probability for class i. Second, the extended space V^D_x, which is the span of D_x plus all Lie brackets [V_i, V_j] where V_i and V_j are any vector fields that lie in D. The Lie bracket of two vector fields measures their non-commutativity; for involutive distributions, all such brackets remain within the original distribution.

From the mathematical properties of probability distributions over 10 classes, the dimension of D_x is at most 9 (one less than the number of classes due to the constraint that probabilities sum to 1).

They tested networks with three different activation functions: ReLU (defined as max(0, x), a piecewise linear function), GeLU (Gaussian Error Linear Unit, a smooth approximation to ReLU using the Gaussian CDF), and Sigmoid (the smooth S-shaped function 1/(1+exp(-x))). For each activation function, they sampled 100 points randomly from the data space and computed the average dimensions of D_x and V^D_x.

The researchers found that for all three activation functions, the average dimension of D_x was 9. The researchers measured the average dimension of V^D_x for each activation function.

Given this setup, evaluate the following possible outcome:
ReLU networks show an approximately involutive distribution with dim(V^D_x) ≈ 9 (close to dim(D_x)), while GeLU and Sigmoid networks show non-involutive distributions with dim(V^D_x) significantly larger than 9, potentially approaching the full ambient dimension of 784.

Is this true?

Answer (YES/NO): NO